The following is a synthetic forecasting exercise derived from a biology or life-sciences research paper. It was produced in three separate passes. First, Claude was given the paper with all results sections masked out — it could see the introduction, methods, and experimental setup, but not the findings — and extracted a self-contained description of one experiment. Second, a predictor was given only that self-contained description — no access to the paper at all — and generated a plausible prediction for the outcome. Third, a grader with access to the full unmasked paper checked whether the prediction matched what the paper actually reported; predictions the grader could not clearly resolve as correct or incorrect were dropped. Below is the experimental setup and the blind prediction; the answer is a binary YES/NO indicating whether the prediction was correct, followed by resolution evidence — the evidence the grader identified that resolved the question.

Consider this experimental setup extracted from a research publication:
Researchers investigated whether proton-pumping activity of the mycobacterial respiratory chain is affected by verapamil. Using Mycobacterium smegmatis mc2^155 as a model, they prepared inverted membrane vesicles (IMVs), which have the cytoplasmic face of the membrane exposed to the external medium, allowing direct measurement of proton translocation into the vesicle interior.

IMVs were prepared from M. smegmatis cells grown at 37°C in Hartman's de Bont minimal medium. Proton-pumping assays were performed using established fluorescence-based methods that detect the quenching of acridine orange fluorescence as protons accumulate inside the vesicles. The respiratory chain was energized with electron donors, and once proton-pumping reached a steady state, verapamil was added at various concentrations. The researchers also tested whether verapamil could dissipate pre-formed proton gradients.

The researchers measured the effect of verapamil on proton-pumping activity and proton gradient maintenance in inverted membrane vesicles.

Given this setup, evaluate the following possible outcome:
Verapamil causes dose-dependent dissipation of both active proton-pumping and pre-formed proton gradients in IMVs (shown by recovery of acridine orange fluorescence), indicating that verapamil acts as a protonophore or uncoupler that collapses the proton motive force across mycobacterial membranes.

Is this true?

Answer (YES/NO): NO